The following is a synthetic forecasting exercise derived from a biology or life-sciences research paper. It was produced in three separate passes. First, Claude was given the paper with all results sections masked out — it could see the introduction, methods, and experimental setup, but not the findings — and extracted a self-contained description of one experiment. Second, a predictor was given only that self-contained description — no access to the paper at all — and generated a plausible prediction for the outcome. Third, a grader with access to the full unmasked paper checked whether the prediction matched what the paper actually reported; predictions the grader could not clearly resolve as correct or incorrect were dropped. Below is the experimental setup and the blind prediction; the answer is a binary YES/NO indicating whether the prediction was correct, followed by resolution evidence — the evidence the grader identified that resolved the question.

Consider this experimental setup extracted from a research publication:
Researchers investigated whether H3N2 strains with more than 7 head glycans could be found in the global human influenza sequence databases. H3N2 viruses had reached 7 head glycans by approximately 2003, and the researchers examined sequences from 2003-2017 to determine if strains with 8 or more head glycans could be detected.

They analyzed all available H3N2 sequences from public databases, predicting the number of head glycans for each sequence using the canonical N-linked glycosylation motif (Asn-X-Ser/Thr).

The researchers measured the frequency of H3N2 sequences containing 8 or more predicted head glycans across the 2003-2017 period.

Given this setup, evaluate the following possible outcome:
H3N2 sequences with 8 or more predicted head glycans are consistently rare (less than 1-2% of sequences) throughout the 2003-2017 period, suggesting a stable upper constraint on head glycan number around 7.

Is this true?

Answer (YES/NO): YES